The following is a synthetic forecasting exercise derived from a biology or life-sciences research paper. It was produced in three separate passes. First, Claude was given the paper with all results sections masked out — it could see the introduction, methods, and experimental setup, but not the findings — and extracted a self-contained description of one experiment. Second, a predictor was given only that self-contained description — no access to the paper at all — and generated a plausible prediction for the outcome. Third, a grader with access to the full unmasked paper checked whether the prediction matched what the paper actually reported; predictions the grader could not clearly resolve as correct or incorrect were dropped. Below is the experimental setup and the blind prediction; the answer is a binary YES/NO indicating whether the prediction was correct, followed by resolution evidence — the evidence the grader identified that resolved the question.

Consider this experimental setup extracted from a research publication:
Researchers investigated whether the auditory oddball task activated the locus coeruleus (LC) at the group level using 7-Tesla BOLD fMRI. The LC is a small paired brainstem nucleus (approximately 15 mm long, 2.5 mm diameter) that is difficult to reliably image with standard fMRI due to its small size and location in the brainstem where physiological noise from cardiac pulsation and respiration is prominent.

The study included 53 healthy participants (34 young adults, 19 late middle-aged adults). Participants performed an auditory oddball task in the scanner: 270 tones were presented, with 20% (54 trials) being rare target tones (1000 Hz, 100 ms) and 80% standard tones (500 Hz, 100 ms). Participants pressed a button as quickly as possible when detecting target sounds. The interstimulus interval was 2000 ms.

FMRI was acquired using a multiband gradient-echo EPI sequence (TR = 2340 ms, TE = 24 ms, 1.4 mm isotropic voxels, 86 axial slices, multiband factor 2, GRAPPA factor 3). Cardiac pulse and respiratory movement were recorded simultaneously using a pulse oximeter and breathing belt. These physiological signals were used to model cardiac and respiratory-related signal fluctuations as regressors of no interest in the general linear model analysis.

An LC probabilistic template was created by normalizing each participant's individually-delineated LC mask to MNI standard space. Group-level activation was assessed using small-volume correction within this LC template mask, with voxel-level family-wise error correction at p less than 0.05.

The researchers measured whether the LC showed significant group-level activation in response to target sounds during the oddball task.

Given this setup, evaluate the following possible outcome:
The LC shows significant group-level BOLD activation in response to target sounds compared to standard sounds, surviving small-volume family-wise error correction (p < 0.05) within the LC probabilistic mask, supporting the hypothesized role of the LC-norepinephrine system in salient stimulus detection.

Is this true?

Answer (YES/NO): YES